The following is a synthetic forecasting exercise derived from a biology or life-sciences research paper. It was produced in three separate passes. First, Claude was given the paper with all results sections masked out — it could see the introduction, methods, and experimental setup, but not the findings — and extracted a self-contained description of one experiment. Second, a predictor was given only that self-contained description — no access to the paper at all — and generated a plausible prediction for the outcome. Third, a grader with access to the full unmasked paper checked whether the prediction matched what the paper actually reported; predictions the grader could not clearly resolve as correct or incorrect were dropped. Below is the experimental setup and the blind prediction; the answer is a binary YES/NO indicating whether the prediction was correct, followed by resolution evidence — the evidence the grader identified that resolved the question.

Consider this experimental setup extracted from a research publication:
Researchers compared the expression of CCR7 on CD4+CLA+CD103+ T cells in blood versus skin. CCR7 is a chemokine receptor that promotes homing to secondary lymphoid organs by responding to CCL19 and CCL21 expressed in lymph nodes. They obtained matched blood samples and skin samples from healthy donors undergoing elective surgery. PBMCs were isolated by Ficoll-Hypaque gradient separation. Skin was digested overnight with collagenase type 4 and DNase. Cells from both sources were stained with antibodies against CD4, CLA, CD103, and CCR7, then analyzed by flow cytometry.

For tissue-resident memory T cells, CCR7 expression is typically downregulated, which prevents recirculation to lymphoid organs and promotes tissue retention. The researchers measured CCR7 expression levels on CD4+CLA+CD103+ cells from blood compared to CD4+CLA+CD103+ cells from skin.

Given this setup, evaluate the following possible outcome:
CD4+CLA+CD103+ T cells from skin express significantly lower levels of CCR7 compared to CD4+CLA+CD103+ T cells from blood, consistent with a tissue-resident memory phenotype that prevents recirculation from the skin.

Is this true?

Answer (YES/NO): NO